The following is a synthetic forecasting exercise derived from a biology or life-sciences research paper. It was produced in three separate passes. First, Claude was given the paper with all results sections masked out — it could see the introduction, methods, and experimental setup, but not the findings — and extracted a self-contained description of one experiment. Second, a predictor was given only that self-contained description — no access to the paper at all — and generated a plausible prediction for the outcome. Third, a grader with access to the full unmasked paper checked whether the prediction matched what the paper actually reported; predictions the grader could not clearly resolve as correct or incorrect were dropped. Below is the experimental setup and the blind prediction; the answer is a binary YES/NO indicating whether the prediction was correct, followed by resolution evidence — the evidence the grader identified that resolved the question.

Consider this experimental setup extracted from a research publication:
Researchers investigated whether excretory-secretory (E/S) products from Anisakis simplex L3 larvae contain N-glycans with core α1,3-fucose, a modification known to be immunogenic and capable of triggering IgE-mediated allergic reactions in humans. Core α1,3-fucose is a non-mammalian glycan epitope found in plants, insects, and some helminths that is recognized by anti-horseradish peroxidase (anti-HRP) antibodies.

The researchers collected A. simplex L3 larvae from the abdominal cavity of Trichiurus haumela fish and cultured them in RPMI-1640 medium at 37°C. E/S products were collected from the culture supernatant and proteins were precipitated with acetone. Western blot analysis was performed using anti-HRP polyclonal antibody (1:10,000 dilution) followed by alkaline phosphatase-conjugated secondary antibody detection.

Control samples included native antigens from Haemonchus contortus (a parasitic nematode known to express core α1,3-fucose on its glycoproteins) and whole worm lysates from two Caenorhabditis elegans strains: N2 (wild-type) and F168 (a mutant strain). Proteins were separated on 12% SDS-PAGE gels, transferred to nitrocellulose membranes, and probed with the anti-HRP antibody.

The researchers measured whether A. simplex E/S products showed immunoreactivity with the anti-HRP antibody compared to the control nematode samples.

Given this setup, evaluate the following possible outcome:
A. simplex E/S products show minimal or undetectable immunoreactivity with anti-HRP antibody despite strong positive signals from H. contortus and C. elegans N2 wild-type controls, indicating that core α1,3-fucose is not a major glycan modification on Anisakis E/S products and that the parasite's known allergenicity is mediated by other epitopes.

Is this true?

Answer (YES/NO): YES